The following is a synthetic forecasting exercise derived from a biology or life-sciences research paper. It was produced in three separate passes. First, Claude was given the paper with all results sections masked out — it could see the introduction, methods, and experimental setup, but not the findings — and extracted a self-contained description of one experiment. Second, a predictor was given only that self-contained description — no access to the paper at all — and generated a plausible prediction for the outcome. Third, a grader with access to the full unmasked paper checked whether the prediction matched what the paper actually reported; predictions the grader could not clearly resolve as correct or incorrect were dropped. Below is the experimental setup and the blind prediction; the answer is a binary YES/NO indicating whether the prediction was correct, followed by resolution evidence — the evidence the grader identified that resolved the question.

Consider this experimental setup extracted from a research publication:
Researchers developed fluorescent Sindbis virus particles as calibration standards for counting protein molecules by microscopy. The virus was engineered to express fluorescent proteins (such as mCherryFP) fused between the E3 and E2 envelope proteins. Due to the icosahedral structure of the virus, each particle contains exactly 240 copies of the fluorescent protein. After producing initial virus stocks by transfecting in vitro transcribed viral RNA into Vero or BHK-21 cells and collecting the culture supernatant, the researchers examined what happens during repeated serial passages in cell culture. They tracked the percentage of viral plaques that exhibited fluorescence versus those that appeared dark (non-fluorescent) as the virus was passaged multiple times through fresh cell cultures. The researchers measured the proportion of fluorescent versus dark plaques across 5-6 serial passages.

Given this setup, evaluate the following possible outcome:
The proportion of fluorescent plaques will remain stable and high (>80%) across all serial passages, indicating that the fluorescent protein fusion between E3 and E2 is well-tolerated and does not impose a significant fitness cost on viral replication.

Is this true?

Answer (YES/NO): NO